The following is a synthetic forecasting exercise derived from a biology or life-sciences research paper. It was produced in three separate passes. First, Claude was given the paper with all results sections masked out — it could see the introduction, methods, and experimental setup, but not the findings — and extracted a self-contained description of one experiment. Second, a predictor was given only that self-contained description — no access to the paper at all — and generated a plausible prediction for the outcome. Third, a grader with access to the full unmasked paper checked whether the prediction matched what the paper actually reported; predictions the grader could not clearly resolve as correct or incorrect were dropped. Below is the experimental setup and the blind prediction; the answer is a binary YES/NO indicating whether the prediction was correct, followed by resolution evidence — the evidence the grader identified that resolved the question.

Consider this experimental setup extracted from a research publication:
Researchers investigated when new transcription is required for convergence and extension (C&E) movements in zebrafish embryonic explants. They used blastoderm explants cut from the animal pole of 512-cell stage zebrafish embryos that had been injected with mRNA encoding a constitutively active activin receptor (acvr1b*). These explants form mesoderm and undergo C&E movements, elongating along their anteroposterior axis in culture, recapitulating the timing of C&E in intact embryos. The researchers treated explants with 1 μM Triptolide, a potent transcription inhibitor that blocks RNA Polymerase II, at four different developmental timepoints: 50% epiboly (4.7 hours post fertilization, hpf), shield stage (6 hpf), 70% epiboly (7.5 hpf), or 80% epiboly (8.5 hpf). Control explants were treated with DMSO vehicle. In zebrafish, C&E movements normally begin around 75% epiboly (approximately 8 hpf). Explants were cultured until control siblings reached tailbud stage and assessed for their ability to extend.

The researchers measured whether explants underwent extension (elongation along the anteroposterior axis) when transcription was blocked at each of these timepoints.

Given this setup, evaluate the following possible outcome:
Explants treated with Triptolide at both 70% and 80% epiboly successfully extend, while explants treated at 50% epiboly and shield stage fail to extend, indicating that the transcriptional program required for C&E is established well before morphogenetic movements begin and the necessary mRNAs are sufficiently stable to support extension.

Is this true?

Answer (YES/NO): NO